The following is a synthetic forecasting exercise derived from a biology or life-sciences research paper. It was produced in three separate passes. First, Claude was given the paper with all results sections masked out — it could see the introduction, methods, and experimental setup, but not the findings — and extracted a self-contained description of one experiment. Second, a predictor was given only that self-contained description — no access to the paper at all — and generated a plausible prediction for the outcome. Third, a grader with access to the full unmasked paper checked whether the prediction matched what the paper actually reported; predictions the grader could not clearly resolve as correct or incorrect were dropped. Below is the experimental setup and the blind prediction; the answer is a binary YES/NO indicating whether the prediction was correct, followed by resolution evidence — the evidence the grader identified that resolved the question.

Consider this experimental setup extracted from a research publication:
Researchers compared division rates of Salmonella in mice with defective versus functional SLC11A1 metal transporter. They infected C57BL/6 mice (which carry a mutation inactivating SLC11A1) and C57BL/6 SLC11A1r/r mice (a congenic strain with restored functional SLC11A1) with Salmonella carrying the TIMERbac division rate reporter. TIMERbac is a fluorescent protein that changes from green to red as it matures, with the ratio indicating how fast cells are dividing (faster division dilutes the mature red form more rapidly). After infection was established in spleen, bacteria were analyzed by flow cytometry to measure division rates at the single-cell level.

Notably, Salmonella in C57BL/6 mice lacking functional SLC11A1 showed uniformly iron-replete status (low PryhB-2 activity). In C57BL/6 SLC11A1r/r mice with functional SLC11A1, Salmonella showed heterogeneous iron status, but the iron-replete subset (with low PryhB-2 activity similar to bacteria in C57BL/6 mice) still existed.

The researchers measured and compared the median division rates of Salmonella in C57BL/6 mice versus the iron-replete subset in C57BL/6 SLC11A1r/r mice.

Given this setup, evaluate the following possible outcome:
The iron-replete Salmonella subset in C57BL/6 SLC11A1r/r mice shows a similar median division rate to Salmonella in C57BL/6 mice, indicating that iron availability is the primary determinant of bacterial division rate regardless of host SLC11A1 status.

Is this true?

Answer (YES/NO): NO